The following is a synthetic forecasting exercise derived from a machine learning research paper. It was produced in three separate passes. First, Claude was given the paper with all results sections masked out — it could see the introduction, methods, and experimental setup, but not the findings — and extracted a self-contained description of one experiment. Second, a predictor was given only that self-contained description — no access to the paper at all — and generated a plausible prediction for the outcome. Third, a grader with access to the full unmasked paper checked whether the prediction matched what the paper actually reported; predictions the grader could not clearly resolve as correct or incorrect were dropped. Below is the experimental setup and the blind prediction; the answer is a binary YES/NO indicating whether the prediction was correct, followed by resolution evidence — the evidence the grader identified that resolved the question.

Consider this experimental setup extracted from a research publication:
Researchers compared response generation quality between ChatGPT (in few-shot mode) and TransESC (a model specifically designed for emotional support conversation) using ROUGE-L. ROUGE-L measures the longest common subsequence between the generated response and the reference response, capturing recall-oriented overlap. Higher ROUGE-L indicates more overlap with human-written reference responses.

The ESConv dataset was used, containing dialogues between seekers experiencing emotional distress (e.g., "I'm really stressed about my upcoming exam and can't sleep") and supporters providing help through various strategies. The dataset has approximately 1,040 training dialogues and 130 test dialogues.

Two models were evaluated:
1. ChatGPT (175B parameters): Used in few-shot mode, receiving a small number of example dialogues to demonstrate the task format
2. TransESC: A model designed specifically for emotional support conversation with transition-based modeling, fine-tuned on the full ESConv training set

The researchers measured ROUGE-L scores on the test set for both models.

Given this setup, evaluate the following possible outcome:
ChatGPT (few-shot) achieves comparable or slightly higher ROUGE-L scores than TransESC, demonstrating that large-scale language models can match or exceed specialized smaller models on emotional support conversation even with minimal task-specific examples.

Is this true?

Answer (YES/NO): NO